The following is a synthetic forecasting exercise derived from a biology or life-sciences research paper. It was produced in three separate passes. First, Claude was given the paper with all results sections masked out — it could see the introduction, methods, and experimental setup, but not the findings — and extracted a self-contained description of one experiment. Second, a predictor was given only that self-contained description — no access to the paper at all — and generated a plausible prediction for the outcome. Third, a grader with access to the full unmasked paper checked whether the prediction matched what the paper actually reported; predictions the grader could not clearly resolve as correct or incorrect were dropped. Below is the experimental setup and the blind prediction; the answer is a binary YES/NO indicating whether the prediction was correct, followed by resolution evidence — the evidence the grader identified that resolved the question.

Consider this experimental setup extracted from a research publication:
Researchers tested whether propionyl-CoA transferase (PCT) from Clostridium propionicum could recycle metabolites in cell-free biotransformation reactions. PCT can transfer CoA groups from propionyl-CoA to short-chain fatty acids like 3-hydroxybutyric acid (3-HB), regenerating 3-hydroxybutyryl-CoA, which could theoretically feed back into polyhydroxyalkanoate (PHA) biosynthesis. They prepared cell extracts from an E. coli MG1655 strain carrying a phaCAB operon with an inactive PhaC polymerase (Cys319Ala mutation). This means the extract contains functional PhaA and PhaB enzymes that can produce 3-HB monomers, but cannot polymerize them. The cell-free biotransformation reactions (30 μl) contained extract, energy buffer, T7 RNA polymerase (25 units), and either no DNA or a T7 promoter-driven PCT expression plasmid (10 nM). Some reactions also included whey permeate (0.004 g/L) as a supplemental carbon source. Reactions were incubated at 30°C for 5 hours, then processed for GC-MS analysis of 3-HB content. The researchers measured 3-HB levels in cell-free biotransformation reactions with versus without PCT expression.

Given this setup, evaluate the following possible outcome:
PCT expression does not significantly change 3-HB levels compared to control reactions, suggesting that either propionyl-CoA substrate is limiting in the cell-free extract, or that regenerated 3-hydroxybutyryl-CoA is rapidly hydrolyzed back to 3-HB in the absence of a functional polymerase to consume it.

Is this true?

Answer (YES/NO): YES